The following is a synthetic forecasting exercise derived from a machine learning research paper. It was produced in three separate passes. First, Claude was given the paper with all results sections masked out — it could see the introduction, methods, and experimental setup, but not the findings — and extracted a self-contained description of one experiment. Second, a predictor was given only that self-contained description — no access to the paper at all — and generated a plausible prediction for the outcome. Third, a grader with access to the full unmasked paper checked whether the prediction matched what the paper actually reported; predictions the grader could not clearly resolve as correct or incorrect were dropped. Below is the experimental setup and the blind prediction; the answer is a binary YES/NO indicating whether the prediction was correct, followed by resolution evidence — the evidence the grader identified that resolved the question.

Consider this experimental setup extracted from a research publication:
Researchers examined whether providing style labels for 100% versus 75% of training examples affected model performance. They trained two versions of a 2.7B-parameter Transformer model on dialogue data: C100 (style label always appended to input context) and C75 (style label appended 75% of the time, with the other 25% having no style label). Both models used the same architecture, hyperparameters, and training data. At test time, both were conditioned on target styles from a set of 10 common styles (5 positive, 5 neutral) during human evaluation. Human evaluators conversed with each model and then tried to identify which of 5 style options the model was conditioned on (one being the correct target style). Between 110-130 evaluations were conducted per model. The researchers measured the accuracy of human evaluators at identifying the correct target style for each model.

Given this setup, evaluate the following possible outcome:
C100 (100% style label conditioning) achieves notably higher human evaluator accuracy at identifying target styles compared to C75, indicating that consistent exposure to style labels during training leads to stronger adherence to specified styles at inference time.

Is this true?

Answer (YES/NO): YES